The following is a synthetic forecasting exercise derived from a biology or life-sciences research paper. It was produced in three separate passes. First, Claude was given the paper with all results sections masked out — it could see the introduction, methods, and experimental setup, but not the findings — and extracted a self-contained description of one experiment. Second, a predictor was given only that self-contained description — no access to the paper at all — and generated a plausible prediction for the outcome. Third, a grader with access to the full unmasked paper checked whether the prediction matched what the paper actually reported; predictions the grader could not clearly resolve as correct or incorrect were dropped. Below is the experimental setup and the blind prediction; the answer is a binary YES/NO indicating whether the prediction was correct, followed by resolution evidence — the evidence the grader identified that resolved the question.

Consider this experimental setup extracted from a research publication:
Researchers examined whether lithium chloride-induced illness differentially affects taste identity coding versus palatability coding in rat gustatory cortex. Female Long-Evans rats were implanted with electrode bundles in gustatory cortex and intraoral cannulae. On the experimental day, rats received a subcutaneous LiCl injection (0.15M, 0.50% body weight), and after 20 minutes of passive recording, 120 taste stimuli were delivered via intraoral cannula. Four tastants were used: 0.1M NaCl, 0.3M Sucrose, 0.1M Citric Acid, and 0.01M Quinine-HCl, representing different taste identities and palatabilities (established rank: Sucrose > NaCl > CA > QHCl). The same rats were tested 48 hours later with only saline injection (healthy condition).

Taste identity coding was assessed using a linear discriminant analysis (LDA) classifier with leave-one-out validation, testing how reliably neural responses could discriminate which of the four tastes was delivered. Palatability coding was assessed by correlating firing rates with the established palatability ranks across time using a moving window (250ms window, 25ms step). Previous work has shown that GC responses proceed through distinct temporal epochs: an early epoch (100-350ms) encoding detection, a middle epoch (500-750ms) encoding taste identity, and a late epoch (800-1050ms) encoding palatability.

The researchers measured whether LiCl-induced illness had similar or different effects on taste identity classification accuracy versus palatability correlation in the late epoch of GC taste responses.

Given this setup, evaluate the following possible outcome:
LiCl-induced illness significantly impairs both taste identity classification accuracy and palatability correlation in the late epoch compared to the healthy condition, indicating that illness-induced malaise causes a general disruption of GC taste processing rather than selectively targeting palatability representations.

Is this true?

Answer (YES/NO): NO